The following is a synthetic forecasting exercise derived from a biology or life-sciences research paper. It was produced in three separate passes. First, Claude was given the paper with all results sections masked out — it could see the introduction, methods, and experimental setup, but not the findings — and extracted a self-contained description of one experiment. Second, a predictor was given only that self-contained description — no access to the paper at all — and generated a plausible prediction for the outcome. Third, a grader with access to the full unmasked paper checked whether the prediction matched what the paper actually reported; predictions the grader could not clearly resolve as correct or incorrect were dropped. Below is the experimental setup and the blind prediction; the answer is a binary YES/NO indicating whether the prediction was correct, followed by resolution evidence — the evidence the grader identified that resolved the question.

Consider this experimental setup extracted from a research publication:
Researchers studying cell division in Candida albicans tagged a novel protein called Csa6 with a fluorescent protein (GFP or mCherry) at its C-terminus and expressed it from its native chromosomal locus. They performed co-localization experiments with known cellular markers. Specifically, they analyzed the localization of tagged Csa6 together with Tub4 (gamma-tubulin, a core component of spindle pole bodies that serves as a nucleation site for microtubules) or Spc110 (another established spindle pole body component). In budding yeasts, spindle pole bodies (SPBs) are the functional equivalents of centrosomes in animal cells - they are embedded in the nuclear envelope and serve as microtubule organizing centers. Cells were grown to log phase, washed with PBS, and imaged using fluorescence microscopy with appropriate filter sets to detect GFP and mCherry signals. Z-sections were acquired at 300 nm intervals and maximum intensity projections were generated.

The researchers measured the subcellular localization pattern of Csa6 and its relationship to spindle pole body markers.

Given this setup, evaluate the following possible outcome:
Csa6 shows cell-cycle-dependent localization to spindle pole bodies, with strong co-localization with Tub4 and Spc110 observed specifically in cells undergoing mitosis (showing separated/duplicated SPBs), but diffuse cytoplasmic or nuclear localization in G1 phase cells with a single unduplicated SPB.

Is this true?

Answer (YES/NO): NO